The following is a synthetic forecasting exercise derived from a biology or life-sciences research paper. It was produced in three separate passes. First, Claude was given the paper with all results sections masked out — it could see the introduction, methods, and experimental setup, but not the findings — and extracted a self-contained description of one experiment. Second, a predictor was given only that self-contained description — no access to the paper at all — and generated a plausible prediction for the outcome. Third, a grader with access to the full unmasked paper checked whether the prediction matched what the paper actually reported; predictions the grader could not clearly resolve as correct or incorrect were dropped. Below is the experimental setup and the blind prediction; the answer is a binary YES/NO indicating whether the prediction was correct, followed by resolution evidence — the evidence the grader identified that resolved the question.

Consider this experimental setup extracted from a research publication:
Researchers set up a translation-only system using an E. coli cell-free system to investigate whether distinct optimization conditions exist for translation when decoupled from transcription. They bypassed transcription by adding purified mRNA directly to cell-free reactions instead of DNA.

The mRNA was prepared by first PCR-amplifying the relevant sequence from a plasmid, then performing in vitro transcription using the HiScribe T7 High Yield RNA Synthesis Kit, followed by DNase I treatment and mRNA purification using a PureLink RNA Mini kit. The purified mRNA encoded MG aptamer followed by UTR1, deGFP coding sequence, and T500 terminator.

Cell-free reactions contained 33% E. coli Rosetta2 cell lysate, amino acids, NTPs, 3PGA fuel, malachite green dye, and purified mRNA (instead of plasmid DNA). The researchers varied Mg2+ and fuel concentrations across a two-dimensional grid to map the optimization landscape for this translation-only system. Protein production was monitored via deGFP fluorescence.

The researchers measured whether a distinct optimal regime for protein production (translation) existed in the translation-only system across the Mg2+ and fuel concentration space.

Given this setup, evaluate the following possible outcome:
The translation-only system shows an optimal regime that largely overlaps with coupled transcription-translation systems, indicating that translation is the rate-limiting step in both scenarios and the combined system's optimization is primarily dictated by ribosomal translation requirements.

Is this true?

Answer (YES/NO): NO